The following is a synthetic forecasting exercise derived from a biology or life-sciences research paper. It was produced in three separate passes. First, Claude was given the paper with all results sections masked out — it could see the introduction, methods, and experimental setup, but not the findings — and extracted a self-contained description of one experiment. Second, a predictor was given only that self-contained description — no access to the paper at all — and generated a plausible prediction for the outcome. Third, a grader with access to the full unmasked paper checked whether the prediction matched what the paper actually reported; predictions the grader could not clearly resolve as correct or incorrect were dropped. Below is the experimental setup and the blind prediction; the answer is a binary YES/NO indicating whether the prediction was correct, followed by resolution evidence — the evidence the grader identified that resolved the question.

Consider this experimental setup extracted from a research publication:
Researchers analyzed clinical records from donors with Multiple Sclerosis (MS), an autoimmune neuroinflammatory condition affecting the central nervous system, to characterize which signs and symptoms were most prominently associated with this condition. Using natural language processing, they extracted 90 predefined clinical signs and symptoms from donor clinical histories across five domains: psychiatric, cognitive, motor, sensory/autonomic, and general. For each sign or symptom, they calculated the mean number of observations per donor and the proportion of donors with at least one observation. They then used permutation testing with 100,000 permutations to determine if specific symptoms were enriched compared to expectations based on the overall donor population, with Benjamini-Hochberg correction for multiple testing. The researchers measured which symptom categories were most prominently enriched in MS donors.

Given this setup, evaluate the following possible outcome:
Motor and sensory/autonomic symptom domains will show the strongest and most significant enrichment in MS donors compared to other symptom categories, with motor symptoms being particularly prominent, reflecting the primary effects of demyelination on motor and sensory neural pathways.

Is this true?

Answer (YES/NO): NO